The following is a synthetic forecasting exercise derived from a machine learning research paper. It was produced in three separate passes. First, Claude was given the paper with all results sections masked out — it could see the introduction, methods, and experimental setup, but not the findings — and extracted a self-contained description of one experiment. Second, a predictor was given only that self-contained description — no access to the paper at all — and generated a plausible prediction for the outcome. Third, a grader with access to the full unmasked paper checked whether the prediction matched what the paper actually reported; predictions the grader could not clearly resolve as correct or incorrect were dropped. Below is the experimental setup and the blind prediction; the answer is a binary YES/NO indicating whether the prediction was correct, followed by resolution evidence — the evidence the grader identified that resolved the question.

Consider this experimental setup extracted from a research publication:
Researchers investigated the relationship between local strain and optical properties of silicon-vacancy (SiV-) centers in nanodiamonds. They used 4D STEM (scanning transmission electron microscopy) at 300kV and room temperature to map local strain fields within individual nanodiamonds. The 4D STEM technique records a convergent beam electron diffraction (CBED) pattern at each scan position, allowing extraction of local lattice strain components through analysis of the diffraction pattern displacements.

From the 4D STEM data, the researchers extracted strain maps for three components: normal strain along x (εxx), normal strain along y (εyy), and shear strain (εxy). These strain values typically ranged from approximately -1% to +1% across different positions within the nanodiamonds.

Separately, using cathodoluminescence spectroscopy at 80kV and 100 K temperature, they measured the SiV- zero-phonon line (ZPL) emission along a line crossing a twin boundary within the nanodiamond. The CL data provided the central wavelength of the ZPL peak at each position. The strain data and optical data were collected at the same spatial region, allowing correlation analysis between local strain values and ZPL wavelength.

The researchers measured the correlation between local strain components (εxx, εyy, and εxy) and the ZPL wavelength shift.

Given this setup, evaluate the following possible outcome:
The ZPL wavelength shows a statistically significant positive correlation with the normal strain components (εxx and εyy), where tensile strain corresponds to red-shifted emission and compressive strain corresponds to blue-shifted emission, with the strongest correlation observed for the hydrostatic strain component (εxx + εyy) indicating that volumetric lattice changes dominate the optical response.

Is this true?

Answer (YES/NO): NO